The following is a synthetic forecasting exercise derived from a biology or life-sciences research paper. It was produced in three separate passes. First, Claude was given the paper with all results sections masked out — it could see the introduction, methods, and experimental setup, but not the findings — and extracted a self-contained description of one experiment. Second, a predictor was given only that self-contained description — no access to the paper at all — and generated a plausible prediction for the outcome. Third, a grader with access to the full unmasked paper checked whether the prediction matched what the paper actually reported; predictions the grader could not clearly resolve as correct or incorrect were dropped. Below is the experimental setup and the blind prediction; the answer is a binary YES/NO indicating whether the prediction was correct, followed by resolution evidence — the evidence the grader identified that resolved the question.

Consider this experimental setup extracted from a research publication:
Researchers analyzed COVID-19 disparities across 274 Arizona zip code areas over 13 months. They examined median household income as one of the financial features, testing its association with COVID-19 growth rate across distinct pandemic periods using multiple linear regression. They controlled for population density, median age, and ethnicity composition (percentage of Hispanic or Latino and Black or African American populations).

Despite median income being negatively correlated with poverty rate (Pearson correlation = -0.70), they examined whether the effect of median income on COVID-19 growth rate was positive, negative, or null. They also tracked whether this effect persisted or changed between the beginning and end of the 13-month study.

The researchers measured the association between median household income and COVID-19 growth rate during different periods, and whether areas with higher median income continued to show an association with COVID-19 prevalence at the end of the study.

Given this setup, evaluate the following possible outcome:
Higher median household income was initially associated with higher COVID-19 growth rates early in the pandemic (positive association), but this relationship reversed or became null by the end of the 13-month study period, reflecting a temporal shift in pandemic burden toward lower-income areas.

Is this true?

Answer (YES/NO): NO